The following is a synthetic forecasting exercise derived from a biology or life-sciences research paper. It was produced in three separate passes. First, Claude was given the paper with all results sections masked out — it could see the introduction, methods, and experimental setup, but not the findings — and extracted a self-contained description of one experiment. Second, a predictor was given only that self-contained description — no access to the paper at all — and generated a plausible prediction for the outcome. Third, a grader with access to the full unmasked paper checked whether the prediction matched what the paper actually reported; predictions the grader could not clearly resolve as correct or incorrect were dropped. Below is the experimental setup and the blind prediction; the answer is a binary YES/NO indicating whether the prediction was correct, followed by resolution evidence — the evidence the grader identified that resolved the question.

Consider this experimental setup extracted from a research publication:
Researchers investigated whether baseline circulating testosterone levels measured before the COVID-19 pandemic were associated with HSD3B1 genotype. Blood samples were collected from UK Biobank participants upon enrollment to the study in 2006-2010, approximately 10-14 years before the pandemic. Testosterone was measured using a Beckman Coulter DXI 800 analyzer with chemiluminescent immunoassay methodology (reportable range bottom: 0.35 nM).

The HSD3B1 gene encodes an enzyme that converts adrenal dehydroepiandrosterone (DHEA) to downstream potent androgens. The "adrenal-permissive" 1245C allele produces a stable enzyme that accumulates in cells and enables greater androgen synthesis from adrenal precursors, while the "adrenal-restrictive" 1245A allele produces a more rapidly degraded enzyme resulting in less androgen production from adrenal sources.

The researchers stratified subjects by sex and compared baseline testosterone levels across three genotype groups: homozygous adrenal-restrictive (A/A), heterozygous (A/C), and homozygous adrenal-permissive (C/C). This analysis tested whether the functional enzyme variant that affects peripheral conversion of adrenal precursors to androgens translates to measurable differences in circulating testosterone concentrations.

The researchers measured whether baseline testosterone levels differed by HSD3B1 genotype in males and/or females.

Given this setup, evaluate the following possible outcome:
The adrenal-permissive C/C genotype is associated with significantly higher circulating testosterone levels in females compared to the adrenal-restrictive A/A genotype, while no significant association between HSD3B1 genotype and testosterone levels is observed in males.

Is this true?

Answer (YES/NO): NO